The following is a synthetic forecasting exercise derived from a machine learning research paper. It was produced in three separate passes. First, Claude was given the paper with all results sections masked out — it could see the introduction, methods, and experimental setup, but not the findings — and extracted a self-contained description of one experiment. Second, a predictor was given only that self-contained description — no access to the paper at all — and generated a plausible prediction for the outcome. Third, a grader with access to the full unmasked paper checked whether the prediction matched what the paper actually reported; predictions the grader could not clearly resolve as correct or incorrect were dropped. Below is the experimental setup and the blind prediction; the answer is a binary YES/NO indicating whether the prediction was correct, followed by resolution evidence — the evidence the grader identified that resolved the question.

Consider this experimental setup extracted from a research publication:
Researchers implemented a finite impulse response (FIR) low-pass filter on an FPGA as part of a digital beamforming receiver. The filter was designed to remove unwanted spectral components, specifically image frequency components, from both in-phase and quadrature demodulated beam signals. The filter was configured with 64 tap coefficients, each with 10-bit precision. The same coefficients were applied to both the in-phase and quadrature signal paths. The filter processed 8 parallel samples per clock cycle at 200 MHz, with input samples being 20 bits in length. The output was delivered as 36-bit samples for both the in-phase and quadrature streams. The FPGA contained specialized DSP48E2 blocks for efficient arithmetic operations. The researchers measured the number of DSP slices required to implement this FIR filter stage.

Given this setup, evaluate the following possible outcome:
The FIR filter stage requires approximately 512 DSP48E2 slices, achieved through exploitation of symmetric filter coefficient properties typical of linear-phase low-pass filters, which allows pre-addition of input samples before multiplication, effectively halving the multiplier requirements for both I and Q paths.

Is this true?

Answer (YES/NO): NO